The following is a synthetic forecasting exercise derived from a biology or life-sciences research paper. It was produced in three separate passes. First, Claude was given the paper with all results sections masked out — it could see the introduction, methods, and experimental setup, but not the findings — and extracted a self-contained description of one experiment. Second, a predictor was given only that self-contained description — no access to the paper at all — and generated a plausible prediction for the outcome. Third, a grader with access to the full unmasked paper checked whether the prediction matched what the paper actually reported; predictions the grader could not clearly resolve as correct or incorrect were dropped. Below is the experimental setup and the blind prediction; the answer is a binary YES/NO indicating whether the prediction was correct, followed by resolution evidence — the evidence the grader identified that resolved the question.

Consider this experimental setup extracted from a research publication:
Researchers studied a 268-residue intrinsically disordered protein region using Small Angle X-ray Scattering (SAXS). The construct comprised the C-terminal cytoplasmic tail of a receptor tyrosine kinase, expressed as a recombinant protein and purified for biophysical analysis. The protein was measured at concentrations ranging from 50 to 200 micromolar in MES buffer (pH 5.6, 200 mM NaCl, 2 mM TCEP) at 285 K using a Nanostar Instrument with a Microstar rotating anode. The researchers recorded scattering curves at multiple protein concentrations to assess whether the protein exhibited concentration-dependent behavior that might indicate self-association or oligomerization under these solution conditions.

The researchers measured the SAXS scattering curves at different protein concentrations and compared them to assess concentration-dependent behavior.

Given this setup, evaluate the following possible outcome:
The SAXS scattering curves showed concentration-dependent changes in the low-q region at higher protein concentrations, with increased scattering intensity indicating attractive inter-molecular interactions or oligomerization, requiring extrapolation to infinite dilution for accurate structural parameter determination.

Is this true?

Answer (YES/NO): NO